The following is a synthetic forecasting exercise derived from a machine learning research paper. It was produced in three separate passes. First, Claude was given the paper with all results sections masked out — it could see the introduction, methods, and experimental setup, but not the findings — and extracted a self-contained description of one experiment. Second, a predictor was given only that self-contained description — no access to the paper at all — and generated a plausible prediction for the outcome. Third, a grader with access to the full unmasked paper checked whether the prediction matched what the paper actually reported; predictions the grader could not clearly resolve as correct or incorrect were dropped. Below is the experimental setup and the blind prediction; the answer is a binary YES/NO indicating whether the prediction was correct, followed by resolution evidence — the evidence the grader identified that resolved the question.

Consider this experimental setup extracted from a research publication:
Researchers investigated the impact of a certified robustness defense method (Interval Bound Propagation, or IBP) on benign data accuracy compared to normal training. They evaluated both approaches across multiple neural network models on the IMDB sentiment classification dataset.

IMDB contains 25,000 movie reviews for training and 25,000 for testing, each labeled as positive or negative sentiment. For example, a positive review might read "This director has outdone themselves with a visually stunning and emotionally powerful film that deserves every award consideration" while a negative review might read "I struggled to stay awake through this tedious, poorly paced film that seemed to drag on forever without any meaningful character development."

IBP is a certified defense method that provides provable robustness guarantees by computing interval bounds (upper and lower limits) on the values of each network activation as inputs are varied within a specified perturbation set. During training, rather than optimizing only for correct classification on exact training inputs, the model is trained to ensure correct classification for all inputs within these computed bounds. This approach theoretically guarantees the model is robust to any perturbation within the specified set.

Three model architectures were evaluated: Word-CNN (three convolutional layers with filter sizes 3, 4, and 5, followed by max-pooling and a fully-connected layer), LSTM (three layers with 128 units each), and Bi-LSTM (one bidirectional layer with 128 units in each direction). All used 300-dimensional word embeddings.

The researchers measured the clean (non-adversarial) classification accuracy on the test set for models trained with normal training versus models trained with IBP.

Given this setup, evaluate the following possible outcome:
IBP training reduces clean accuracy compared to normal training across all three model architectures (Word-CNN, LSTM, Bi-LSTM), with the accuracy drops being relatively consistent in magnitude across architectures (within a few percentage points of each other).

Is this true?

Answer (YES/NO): YES